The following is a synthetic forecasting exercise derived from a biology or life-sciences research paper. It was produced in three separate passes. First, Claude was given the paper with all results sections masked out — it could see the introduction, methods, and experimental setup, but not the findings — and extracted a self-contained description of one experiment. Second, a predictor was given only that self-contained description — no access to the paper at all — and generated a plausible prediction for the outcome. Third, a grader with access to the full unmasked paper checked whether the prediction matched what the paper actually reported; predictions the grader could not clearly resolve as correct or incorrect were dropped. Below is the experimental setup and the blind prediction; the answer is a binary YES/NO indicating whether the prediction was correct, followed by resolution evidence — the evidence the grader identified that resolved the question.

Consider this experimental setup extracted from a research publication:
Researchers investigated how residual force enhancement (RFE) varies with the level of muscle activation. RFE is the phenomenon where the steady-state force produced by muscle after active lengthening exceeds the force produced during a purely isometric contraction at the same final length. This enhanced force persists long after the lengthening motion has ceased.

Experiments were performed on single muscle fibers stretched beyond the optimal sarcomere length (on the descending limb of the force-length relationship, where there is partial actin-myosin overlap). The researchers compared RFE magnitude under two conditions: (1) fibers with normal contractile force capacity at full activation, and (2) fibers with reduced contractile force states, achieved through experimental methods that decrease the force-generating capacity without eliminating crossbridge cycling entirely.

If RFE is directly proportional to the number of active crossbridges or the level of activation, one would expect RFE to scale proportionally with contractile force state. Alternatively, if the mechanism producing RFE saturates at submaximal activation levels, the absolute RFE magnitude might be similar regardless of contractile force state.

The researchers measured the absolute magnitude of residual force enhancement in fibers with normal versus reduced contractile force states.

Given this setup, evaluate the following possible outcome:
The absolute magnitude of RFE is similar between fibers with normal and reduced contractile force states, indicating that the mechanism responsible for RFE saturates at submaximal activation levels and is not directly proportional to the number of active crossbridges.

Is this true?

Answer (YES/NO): YES